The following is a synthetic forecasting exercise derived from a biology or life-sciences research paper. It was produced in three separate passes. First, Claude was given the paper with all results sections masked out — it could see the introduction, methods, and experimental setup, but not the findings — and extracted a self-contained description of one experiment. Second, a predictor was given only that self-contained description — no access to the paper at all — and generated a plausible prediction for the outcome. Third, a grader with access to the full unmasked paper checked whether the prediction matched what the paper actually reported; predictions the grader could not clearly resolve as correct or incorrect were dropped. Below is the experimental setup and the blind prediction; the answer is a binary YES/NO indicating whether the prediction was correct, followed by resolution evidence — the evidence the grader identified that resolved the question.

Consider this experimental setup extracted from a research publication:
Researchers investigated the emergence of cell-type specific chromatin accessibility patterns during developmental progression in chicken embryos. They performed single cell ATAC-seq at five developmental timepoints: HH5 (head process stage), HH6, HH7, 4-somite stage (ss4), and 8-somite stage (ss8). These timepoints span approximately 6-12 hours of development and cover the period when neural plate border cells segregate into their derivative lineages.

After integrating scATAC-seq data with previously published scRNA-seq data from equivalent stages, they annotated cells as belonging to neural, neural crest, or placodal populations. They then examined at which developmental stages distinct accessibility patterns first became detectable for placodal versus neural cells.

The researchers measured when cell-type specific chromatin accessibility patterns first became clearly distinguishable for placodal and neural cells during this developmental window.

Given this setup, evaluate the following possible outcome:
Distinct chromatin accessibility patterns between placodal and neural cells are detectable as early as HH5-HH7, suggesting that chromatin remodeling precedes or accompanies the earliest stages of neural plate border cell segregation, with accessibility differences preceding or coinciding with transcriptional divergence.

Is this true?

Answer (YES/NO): NO